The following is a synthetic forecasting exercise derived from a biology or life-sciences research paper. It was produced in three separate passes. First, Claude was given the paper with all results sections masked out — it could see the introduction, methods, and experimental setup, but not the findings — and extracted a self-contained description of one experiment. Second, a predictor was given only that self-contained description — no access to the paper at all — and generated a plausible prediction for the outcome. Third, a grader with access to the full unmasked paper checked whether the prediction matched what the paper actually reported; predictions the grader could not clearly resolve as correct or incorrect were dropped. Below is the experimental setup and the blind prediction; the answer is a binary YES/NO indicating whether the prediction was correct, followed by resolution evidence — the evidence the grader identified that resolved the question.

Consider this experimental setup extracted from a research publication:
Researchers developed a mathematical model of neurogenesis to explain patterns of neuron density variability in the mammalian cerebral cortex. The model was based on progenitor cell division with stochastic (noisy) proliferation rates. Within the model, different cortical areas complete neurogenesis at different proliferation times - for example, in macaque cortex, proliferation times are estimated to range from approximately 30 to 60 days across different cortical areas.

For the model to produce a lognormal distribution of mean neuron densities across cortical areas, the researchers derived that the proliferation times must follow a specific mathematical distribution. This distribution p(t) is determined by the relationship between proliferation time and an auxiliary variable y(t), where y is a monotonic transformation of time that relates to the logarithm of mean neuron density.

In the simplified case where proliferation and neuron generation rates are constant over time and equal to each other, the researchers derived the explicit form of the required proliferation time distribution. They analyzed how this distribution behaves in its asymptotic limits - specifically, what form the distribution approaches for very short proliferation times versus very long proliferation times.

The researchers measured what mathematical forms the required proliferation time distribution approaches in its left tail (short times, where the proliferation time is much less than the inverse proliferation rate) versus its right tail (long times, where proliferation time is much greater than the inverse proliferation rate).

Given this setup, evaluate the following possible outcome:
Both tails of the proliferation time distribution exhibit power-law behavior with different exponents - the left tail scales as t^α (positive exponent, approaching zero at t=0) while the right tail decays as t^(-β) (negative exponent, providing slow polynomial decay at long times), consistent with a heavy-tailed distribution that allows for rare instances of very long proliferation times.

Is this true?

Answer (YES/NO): NO